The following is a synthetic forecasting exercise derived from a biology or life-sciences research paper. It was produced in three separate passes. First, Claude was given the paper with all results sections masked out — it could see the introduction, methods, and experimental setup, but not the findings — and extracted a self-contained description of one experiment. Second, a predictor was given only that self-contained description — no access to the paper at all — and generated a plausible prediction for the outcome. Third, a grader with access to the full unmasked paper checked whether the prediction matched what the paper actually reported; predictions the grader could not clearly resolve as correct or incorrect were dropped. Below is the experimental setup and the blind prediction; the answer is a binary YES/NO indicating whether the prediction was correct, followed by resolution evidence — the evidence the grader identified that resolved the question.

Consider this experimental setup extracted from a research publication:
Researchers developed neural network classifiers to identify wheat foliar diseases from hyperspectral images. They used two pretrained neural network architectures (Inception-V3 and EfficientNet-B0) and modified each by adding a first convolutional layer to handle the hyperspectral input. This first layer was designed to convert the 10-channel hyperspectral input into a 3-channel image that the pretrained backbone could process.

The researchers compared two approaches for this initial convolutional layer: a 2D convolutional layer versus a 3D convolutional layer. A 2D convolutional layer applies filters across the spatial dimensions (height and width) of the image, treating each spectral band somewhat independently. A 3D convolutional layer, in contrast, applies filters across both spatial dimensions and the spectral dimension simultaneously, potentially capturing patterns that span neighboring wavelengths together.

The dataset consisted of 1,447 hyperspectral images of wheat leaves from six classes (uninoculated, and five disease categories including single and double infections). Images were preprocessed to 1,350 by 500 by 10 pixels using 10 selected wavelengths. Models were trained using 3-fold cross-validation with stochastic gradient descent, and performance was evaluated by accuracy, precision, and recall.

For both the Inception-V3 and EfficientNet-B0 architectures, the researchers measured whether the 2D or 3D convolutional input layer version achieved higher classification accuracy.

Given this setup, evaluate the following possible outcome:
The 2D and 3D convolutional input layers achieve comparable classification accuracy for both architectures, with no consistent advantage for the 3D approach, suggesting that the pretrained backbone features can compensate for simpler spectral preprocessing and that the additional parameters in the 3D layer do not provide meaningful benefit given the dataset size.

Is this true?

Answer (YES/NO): NO